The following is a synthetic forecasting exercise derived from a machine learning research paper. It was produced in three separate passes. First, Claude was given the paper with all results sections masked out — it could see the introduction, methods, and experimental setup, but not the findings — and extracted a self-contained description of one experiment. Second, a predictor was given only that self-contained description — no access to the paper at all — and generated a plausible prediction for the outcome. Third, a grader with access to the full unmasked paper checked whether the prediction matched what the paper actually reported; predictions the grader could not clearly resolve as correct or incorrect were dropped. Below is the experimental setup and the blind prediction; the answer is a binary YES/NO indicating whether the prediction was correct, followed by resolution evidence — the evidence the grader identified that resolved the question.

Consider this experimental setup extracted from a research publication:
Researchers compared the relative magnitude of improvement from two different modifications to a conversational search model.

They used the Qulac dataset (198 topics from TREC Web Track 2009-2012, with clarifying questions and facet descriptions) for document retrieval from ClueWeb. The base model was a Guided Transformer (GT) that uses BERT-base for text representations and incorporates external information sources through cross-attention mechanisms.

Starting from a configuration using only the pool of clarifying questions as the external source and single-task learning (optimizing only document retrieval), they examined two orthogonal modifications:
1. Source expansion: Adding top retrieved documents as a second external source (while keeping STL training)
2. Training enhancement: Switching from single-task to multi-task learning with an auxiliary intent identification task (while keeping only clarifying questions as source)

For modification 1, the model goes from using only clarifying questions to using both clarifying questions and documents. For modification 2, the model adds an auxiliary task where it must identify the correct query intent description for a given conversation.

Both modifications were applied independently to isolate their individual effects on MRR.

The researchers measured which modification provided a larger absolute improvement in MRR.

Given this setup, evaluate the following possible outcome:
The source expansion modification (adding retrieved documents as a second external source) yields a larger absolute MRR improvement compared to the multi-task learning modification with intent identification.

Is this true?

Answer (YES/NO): YES